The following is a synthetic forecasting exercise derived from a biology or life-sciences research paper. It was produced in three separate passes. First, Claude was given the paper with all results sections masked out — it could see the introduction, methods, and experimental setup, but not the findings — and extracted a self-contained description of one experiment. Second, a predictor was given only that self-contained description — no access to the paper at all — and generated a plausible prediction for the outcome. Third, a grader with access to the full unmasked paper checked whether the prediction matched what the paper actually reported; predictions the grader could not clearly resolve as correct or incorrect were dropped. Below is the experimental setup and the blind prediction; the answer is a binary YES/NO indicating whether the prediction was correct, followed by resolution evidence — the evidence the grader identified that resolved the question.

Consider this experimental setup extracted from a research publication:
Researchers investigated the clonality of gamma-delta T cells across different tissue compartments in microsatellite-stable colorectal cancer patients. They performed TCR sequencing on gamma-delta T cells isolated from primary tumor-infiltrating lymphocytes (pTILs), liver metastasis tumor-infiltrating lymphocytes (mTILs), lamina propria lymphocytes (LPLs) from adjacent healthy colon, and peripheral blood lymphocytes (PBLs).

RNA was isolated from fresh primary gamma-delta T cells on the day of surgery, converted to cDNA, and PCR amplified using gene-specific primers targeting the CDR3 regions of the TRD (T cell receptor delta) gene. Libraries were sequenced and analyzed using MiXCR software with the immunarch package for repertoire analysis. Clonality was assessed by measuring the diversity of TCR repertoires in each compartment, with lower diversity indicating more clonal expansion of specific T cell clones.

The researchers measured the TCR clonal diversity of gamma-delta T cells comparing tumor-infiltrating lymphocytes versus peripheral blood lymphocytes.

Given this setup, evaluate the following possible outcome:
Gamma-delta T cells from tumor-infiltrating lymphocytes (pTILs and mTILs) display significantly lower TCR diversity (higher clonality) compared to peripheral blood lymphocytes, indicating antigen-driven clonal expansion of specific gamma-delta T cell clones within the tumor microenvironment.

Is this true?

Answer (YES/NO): NO